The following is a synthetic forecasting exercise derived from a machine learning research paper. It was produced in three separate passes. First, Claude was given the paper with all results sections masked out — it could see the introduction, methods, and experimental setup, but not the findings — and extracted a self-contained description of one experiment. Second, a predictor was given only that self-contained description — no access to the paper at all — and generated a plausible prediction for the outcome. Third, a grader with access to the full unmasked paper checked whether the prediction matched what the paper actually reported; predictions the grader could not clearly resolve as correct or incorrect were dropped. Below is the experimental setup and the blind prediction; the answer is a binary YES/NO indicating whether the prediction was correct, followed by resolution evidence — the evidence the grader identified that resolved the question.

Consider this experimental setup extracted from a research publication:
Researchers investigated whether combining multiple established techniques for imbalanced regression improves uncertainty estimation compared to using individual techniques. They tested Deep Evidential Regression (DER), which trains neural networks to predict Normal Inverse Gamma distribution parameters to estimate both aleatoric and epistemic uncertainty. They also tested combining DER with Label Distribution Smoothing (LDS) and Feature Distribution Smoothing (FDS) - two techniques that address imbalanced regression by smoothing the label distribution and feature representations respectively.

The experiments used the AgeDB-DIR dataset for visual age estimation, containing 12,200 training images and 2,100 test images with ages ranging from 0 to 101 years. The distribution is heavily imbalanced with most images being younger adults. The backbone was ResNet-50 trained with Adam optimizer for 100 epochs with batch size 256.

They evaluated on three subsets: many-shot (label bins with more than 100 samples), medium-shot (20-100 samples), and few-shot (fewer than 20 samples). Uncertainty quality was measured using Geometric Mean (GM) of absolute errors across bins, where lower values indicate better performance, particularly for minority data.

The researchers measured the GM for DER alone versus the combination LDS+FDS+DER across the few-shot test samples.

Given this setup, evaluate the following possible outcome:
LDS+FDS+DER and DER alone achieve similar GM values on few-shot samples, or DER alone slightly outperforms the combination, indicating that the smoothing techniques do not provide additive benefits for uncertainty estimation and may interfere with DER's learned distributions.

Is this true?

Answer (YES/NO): NO